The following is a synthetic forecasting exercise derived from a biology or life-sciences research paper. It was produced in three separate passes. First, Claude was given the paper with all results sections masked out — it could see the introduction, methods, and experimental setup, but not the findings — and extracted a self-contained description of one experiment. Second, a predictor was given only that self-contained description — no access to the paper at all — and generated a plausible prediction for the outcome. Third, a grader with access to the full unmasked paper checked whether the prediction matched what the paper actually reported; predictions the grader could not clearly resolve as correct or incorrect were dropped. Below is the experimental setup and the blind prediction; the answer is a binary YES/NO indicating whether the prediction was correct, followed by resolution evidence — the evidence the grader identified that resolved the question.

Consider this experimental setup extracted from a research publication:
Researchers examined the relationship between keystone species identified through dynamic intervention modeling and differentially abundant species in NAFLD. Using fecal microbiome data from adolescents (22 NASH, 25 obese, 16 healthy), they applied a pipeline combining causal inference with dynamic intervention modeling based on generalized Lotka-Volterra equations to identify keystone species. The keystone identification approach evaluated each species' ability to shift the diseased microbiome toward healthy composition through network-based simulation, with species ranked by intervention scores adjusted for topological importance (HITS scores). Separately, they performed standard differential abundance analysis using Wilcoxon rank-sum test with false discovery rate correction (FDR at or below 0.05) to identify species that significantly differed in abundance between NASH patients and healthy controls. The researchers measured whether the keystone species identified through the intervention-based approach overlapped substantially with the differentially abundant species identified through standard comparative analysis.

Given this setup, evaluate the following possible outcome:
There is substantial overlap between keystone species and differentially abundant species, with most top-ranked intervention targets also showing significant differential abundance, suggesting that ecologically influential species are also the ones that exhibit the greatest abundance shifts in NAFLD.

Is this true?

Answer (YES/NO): NO